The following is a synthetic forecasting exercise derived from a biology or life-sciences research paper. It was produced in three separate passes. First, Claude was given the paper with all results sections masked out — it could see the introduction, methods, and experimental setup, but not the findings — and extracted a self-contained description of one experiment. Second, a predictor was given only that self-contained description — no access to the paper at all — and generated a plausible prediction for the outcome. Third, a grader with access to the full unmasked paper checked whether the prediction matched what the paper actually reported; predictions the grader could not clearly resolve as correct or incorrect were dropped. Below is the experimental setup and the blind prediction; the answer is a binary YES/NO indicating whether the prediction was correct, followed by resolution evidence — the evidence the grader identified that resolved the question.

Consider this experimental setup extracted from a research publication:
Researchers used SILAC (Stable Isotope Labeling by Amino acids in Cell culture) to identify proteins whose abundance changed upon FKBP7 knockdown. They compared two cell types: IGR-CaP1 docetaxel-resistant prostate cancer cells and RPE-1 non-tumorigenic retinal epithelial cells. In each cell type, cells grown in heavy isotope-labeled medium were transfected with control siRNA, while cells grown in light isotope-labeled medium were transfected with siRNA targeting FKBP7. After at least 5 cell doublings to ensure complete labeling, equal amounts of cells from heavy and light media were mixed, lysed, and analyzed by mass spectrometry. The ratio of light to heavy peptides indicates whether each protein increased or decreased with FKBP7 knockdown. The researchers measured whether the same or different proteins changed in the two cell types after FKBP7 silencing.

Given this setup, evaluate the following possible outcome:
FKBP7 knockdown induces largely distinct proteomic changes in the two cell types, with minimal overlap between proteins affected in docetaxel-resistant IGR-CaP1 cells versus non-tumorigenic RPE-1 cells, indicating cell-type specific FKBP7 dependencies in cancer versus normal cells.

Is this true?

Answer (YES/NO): NO